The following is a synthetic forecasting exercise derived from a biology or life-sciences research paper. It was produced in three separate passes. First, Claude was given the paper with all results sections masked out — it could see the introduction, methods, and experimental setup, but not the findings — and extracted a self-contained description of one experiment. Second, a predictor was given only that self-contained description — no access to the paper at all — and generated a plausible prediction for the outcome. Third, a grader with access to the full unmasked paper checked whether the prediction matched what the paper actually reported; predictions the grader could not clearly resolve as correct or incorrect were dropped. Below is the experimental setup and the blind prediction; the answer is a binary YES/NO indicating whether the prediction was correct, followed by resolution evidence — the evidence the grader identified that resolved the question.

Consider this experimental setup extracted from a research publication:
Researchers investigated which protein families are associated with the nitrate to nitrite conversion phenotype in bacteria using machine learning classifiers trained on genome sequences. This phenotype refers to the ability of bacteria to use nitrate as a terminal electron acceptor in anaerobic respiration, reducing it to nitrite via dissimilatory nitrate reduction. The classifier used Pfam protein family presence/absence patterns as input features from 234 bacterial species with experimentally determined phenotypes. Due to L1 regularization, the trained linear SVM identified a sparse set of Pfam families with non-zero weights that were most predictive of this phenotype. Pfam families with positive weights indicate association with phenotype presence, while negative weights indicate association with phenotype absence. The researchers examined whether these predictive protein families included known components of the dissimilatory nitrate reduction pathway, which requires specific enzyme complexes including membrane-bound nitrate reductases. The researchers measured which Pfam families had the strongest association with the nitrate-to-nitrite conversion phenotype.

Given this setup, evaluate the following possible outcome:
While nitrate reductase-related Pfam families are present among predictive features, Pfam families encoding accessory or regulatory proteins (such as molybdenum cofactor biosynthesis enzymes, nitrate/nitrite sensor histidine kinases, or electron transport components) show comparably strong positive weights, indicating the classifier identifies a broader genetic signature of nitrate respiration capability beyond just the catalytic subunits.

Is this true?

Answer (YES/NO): NO